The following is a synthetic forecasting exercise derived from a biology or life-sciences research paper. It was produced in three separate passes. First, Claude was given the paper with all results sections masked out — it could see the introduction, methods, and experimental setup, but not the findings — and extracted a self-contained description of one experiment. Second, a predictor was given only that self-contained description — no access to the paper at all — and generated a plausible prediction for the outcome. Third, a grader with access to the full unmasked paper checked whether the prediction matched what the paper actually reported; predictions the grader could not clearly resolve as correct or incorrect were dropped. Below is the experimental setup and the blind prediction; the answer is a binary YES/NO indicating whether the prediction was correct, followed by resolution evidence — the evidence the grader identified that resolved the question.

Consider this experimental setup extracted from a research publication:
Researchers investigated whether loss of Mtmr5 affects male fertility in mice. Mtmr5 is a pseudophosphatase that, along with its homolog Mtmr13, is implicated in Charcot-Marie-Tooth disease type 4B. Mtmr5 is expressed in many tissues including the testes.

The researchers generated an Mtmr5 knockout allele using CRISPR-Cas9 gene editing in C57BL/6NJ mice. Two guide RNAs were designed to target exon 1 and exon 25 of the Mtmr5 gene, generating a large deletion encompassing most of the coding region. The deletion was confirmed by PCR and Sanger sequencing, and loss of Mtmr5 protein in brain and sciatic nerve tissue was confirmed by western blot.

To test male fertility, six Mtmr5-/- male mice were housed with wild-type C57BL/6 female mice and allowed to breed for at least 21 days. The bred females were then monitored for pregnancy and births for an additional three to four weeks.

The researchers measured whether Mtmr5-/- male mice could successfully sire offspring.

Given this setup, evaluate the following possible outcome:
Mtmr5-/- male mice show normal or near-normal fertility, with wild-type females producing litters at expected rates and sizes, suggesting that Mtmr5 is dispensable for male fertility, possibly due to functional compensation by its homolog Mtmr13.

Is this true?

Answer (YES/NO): NO